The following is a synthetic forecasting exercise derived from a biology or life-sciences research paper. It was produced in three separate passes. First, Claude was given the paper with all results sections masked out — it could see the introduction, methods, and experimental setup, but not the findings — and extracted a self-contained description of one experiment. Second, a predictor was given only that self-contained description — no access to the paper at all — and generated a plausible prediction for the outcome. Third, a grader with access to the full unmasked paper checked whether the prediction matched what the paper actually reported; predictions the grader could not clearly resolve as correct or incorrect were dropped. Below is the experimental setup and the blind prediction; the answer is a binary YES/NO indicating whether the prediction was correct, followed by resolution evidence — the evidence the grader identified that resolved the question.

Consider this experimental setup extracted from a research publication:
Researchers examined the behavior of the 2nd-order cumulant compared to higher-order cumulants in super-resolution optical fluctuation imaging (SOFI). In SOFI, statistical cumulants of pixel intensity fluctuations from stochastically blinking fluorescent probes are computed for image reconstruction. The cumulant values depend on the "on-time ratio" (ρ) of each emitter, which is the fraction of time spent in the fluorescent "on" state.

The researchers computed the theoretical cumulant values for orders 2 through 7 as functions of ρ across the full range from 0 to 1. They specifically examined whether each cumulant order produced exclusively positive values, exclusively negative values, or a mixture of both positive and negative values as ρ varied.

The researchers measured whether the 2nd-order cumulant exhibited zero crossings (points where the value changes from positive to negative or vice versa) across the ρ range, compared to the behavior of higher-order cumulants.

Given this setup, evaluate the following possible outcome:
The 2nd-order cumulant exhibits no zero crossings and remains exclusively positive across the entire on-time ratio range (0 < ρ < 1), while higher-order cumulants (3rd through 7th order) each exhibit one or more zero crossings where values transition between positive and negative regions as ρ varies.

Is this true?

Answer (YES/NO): YES